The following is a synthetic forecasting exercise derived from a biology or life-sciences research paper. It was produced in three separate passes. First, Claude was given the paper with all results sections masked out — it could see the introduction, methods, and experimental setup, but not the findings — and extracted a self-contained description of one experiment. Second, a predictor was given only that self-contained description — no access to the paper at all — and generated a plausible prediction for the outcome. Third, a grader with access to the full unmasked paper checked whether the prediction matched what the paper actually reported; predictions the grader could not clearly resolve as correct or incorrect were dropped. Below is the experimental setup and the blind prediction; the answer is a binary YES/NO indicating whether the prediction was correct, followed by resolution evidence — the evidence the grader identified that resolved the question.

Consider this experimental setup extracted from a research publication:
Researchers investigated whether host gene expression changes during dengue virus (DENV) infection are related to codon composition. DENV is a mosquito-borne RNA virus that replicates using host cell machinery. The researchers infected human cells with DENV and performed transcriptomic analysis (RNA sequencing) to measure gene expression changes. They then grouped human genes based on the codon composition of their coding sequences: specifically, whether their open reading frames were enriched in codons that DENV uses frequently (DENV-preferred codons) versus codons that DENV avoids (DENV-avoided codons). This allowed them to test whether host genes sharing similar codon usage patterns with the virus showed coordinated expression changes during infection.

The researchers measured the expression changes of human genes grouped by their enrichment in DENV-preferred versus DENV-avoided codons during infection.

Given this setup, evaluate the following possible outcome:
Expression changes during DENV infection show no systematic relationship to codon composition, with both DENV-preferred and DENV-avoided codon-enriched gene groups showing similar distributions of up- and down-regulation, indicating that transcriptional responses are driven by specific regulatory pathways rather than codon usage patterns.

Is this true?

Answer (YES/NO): NO